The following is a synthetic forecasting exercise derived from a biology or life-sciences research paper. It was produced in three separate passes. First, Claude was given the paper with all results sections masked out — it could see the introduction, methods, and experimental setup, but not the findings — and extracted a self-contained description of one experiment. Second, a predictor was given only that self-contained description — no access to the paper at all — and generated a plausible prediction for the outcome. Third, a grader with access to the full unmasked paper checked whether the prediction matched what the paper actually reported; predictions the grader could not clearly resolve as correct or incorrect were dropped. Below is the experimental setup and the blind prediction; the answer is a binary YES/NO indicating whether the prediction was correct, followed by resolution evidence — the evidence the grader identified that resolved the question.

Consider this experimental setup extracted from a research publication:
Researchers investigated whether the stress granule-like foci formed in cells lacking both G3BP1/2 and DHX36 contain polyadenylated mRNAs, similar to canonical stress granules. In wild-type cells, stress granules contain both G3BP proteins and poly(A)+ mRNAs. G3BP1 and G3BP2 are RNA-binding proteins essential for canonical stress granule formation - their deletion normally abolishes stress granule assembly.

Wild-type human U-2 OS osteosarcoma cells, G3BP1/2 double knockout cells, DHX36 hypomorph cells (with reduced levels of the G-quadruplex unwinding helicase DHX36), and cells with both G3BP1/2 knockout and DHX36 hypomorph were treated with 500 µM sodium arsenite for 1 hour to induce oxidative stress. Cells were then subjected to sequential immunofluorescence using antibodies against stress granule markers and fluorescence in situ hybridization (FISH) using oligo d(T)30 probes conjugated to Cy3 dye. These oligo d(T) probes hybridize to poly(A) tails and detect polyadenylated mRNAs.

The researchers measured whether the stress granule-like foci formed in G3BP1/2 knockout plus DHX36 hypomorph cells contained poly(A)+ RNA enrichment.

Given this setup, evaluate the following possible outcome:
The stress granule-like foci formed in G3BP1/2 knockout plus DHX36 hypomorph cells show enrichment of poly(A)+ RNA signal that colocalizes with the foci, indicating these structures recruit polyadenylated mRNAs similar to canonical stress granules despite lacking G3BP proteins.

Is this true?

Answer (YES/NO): YES